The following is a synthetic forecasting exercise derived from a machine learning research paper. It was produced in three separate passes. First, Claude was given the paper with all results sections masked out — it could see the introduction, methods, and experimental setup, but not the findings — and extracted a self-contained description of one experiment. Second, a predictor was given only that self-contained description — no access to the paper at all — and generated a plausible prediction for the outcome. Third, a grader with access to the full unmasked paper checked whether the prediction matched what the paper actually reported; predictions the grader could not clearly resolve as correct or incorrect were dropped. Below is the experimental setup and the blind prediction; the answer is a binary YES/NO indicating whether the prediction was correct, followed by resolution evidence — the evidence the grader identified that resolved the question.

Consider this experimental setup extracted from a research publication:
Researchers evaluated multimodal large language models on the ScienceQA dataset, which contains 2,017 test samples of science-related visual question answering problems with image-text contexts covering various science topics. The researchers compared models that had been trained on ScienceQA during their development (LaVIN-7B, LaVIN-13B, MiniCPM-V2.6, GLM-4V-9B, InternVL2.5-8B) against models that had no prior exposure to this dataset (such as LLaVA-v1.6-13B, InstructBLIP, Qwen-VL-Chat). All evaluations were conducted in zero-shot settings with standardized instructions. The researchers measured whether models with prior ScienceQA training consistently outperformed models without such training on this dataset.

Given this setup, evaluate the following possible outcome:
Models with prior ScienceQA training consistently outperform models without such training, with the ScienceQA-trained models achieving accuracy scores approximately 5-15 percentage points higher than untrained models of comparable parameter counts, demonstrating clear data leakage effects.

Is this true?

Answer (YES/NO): NO